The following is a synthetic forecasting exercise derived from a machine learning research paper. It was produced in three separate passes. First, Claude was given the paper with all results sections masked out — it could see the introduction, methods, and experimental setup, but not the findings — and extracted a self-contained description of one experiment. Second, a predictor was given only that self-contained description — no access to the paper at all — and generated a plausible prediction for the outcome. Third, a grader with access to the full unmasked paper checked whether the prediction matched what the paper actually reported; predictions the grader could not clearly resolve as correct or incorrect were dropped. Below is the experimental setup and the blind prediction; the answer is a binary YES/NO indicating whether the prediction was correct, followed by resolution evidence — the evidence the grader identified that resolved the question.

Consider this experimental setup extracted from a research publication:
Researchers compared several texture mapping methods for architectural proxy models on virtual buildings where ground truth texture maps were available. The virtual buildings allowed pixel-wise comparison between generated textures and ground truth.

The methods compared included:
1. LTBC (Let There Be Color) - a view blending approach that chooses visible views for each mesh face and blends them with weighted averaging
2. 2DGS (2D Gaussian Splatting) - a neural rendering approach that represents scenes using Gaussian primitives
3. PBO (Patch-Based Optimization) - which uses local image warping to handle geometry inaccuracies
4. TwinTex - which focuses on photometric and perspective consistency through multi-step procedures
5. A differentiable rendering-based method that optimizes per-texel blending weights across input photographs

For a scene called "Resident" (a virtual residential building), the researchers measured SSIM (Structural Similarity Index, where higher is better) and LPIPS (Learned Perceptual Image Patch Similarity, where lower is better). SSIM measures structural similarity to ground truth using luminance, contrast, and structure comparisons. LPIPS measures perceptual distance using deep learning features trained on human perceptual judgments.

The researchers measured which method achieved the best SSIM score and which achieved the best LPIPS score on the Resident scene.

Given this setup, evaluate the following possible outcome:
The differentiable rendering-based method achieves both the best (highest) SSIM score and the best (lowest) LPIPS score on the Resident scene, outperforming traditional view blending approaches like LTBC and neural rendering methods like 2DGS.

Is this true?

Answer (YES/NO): NO